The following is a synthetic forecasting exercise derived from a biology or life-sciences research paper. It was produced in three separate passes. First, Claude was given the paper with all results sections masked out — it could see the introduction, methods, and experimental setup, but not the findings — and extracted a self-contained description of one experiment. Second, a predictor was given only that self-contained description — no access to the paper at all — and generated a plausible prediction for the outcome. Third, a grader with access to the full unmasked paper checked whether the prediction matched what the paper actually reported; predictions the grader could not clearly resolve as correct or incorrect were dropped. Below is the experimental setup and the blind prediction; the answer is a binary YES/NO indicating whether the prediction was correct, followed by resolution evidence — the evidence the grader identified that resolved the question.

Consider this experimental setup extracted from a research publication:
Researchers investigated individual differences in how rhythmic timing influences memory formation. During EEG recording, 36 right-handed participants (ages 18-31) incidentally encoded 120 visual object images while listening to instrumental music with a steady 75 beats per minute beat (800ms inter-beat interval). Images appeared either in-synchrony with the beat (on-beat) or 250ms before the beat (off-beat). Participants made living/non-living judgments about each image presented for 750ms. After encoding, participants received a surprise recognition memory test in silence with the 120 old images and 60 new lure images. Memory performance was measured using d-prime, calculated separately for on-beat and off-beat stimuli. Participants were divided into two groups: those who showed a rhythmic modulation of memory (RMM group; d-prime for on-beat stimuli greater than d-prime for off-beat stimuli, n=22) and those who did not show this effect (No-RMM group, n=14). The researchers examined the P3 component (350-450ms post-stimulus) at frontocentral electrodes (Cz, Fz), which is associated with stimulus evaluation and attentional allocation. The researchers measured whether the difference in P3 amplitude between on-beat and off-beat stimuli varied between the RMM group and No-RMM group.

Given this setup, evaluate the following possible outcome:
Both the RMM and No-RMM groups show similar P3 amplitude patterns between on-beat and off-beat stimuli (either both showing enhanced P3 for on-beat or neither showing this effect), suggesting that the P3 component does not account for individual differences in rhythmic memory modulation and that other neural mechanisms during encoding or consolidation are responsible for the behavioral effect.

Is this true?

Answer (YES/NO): NO